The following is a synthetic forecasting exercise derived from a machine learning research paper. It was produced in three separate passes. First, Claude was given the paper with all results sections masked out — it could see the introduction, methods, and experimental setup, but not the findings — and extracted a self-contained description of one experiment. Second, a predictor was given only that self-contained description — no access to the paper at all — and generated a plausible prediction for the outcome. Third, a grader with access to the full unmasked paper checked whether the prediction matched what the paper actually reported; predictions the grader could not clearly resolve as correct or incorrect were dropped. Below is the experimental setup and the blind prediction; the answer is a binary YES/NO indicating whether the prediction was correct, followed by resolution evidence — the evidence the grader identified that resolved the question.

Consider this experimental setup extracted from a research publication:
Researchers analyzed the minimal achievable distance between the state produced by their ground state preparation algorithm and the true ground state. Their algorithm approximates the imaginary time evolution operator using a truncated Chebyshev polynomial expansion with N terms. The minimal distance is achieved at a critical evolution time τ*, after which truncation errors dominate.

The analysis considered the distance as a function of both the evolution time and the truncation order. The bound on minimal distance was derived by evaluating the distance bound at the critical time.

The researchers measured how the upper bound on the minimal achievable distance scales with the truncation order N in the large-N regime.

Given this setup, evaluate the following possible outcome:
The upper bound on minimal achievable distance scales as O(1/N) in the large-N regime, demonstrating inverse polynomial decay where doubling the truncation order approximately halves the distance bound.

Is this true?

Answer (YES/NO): NO